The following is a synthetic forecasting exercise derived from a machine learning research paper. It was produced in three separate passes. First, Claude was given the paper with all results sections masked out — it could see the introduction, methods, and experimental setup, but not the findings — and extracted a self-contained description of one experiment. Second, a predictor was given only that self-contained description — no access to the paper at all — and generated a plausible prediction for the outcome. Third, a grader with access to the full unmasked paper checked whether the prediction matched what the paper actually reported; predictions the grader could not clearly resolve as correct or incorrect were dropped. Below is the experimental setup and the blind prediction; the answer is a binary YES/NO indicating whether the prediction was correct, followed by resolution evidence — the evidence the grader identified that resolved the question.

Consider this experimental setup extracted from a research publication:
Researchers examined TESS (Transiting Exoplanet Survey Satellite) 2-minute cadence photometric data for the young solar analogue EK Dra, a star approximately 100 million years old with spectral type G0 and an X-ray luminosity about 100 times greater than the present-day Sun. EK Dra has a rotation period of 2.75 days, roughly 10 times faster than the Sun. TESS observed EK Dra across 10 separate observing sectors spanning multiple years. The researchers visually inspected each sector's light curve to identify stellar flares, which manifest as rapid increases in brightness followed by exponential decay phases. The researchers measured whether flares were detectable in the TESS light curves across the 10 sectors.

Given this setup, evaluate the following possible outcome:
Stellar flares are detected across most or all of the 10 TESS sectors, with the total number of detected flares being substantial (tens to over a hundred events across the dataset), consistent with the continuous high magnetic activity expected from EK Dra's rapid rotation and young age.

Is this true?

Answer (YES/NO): YES